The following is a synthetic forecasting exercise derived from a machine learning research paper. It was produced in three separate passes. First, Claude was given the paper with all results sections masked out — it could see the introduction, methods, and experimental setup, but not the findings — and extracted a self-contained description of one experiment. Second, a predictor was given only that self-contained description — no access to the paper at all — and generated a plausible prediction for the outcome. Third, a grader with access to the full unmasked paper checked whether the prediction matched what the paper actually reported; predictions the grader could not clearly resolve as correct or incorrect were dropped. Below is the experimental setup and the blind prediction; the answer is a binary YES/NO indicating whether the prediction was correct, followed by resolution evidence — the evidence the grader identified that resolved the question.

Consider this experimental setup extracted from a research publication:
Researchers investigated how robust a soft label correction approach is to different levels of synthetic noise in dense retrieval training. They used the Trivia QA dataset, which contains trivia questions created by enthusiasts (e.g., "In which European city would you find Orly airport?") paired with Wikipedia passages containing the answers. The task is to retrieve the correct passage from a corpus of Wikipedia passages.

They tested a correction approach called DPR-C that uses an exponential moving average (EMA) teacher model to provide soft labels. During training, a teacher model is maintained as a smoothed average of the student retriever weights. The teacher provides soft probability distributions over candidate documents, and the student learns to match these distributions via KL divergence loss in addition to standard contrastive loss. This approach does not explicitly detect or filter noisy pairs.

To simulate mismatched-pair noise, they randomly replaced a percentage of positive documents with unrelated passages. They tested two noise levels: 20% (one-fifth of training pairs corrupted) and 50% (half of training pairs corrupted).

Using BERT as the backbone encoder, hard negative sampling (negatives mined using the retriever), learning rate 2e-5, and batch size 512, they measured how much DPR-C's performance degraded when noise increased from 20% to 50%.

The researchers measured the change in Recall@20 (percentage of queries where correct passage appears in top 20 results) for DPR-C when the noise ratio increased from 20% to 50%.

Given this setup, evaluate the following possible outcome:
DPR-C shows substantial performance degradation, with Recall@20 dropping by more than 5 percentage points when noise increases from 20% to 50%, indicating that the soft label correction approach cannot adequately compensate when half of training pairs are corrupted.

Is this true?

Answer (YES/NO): NO